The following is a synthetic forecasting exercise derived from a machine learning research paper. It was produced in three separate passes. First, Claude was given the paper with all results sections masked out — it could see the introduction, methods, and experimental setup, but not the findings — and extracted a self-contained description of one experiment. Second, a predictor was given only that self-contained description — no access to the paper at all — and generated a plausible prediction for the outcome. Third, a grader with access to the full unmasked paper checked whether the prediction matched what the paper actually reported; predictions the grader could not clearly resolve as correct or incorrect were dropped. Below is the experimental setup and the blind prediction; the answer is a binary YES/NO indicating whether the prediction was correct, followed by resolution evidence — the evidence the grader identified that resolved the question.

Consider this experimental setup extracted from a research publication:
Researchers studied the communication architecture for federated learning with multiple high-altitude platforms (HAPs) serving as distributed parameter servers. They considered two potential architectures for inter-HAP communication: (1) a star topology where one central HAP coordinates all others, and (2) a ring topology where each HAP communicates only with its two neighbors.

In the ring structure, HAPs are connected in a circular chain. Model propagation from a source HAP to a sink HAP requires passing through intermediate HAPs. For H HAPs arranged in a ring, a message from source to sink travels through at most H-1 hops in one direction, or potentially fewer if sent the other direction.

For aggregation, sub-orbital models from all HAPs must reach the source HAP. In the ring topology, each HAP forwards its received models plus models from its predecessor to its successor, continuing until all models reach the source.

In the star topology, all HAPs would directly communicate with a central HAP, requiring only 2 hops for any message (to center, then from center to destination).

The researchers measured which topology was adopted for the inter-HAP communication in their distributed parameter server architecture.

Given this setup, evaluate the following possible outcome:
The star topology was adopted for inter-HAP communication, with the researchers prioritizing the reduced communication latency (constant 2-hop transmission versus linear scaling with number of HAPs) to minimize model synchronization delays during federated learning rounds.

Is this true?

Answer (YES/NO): NO